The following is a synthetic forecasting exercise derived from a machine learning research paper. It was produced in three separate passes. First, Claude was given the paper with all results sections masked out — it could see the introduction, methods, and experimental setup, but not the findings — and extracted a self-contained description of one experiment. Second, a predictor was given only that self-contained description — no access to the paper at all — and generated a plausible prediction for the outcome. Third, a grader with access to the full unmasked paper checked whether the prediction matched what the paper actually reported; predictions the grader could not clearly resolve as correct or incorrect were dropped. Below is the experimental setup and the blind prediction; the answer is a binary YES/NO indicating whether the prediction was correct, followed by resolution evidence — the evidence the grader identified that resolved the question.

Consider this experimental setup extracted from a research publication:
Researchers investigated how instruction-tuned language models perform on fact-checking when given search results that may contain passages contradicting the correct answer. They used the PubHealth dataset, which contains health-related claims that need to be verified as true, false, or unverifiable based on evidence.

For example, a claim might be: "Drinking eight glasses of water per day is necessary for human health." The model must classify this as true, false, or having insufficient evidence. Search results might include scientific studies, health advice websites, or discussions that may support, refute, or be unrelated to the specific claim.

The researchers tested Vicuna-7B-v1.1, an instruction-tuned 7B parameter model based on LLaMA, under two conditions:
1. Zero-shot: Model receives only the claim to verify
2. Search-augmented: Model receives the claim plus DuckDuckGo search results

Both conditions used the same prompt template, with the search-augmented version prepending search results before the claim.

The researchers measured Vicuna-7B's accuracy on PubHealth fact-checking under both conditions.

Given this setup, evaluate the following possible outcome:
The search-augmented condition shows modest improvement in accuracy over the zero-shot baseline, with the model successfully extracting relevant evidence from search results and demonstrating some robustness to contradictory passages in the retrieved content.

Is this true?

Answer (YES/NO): NO